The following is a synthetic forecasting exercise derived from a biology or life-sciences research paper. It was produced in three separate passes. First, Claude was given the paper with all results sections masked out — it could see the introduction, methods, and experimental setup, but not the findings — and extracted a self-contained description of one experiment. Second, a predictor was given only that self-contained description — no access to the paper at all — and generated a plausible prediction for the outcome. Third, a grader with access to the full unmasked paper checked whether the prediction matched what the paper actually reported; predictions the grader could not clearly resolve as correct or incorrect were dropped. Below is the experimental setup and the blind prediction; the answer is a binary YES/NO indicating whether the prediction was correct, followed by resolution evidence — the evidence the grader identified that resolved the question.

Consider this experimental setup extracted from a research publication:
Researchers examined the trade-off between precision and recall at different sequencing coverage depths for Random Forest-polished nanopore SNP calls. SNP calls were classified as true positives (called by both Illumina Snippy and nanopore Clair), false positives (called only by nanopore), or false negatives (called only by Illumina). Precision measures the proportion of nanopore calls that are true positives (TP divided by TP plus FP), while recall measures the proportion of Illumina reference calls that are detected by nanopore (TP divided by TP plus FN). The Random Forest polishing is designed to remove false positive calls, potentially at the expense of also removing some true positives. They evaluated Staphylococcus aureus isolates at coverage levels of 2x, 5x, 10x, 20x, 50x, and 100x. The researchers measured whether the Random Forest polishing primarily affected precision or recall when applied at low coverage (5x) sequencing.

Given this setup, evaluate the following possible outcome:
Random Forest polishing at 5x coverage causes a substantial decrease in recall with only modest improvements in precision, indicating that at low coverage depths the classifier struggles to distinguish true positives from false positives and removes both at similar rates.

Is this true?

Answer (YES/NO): NO